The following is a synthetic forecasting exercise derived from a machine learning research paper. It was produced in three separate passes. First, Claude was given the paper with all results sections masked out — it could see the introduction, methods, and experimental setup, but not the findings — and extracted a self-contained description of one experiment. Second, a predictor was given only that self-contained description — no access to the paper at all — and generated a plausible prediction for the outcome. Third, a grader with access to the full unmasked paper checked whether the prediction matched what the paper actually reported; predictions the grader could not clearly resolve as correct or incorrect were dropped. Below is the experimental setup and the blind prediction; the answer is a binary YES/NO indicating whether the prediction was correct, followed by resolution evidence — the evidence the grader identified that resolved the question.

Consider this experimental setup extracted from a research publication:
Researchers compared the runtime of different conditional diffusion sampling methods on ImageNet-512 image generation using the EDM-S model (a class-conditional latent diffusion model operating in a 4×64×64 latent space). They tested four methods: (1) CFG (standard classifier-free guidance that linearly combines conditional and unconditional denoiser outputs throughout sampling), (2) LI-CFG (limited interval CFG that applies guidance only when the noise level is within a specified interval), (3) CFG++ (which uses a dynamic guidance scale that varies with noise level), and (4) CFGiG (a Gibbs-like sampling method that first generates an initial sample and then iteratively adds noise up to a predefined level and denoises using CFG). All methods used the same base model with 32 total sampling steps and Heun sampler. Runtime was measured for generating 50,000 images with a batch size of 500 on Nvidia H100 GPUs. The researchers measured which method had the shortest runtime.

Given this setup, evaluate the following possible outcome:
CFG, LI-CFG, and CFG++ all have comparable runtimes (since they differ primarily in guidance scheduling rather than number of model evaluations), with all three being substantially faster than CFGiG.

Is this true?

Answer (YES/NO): NO